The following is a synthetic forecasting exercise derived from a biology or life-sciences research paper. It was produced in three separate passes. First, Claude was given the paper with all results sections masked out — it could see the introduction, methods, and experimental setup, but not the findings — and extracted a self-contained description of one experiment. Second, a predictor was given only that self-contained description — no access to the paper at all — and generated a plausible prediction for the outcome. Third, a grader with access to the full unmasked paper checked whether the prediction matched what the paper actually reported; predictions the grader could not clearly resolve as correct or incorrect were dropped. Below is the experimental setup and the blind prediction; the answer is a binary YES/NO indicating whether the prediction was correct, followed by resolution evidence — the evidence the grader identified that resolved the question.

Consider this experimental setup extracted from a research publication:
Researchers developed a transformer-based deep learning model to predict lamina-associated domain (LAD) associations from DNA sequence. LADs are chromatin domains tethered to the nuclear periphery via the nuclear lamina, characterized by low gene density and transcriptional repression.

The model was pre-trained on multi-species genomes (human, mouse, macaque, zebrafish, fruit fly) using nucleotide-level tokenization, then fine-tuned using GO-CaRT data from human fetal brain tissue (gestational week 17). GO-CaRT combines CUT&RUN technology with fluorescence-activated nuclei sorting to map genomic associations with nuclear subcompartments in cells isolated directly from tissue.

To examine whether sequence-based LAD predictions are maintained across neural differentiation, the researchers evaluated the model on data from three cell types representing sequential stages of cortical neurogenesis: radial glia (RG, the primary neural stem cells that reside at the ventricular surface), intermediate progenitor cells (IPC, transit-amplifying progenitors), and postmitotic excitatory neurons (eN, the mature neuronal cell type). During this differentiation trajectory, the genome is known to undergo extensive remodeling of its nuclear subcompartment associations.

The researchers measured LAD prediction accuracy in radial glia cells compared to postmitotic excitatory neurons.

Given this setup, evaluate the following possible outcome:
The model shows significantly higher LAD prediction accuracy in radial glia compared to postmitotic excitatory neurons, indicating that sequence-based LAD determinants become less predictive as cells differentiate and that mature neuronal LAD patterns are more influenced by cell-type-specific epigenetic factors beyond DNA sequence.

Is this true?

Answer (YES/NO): YES